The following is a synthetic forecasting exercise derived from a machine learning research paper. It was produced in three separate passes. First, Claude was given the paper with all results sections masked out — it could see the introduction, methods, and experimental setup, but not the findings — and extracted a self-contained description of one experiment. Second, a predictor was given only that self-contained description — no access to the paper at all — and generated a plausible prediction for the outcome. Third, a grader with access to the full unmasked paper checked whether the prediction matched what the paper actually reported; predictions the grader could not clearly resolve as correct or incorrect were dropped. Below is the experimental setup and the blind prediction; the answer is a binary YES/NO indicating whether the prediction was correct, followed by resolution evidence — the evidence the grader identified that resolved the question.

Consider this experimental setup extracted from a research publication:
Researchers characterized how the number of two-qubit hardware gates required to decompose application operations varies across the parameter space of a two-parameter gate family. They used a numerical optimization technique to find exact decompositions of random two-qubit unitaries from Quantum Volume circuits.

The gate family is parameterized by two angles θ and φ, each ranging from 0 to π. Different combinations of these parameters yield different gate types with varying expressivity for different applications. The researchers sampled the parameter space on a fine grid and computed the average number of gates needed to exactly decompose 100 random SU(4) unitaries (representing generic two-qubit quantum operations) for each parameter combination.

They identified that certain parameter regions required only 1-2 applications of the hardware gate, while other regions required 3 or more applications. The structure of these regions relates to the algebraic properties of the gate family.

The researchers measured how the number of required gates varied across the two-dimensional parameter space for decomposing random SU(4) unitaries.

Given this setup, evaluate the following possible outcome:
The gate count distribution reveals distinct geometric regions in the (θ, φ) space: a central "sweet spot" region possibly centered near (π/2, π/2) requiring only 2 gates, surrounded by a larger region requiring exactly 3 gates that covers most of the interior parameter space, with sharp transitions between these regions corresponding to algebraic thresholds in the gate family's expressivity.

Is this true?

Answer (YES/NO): NO